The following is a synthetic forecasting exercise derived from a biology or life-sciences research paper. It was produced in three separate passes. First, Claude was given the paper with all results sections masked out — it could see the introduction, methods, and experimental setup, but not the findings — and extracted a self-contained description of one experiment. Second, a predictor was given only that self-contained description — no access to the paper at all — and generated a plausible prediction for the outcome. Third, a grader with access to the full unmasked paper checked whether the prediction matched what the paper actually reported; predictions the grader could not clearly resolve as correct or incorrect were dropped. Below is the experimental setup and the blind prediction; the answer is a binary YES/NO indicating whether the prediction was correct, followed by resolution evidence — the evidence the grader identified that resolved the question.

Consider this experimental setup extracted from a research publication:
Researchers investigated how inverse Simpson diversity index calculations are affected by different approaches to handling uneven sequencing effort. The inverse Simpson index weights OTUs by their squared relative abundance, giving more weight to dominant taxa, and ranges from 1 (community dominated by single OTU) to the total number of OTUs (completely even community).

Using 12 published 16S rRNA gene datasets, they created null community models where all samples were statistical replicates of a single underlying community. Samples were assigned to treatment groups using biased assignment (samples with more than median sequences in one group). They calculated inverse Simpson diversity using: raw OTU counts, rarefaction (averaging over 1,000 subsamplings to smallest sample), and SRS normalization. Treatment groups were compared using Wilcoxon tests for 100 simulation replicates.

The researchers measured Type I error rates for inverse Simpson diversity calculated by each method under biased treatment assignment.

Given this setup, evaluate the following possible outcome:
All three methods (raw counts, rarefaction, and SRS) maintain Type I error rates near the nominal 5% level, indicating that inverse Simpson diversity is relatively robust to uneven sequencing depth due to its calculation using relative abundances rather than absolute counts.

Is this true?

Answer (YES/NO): NO